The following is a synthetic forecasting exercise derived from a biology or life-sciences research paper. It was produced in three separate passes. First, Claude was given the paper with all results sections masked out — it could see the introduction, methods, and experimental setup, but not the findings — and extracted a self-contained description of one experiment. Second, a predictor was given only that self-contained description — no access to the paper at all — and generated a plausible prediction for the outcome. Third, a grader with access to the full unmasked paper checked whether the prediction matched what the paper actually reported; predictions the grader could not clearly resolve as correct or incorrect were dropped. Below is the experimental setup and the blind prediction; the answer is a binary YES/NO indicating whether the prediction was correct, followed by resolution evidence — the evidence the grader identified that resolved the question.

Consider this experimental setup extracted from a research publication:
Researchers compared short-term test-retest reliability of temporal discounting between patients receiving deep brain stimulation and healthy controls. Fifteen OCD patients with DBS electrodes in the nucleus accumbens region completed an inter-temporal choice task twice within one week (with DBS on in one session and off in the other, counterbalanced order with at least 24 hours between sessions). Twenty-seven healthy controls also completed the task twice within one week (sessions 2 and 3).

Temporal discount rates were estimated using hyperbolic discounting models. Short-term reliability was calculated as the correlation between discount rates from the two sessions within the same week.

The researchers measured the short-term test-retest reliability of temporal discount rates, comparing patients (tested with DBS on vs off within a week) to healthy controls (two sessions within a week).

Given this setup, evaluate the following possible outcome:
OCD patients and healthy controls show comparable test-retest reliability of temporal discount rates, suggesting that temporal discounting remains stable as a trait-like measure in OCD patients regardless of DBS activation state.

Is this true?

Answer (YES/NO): YES